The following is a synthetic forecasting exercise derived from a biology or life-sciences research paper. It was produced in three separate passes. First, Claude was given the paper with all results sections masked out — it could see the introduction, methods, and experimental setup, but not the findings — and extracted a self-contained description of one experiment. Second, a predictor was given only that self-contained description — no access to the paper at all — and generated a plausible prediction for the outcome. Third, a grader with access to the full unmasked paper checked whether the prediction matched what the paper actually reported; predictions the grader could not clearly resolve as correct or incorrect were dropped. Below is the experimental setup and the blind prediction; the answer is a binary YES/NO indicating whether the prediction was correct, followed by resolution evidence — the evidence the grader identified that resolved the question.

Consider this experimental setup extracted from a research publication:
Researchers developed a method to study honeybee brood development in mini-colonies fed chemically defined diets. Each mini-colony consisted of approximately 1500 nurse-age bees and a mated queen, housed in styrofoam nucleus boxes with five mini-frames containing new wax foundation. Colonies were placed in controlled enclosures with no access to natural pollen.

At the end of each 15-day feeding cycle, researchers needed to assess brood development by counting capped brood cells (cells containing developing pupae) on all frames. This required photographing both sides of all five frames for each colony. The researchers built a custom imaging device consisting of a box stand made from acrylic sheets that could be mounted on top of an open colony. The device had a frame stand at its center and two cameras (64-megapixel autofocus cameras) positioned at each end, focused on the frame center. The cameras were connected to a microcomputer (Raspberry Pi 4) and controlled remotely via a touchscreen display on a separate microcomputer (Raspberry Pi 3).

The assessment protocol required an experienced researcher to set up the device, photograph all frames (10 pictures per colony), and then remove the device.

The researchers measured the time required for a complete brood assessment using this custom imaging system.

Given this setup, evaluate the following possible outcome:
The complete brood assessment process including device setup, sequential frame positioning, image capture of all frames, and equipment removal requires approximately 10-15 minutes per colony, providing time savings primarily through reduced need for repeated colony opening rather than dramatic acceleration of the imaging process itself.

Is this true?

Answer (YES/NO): NO